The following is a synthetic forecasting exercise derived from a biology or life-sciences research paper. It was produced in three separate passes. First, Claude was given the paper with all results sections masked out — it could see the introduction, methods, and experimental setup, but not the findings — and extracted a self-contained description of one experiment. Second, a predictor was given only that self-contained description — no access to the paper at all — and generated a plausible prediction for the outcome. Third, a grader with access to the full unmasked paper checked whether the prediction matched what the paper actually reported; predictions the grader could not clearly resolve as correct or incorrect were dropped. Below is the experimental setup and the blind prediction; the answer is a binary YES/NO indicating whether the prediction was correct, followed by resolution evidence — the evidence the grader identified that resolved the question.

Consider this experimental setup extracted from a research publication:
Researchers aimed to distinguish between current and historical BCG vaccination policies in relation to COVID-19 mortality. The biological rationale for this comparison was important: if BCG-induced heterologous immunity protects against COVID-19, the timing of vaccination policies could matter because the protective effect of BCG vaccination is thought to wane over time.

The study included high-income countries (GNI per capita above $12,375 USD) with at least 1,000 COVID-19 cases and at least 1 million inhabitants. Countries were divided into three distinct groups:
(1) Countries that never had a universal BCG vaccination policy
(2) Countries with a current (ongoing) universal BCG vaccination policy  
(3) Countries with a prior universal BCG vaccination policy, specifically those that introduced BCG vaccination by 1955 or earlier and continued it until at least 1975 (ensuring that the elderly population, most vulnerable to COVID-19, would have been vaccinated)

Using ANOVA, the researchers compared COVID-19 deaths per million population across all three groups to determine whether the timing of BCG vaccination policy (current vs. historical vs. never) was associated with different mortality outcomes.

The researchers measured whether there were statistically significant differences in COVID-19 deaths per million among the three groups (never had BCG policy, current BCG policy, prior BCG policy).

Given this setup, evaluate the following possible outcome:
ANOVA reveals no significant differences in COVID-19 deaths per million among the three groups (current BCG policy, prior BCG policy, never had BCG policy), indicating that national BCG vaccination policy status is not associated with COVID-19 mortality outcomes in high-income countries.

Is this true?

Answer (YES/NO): NO